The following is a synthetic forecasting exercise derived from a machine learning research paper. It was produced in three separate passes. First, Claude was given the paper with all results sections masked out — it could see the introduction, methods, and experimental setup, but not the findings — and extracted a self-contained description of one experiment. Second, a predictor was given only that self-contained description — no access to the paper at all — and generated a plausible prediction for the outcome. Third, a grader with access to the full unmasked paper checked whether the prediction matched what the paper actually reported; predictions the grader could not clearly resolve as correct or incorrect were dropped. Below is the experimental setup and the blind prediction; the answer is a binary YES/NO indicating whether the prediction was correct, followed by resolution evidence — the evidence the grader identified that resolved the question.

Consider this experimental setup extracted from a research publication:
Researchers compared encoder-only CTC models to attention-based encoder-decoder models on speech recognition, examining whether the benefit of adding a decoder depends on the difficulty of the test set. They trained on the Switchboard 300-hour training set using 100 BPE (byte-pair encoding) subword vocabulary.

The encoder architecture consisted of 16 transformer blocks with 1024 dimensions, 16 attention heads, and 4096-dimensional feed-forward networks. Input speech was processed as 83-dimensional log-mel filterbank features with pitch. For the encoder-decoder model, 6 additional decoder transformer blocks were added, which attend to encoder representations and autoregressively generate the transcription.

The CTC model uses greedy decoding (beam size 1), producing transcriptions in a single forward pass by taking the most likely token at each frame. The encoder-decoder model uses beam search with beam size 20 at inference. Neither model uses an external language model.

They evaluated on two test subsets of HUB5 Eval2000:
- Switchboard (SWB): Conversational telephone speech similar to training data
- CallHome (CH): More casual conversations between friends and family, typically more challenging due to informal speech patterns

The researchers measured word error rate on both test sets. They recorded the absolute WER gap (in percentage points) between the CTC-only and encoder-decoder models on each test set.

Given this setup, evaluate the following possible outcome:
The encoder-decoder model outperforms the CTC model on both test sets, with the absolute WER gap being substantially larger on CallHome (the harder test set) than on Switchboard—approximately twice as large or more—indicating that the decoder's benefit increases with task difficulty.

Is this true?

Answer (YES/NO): NO